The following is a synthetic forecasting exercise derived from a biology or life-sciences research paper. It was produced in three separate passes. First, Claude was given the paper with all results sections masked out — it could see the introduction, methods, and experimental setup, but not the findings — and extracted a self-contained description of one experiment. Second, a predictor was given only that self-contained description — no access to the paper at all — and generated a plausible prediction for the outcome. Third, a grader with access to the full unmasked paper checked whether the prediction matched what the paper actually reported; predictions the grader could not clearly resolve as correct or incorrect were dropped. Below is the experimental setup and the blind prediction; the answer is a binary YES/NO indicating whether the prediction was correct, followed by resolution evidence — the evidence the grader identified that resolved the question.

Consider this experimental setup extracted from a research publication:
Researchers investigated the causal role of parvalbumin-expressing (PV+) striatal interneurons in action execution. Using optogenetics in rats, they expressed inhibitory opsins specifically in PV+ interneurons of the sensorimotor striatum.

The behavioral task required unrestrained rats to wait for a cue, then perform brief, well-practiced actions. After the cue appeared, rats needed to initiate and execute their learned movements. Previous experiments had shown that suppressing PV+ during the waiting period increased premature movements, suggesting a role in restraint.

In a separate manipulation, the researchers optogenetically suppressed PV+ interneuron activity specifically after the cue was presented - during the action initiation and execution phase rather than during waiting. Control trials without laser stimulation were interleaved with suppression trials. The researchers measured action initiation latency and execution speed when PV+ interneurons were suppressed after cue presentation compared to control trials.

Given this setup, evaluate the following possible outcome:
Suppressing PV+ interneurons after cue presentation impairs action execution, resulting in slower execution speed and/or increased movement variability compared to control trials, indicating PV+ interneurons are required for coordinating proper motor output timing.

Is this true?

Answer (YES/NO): YES